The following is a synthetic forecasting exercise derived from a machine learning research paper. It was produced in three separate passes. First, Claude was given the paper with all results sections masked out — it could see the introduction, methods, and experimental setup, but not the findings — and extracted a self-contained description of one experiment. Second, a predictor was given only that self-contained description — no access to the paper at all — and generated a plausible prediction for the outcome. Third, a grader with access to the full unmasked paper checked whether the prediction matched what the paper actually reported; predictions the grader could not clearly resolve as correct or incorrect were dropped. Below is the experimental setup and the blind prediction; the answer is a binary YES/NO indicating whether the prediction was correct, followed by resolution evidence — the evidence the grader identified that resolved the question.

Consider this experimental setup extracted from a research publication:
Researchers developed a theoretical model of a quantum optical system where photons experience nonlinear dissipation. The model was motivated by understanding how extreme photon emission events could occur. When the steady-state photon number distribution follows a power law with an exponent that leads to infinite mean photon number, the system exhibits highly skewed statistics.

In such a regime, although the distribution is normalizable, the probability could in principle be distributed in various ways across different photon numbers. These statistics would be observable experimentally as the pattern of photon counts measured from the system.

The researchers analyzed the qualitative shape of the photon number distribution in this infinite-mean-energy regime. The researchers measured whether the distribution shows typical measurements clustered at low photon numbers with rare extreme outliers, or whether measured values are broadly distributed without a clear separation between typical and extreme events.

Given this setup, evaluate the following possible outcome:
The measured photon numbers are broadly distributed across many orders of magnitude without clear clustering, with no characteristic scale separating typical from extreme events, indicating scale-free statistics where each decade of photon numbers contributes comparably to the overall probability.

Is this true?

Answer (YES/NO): NO